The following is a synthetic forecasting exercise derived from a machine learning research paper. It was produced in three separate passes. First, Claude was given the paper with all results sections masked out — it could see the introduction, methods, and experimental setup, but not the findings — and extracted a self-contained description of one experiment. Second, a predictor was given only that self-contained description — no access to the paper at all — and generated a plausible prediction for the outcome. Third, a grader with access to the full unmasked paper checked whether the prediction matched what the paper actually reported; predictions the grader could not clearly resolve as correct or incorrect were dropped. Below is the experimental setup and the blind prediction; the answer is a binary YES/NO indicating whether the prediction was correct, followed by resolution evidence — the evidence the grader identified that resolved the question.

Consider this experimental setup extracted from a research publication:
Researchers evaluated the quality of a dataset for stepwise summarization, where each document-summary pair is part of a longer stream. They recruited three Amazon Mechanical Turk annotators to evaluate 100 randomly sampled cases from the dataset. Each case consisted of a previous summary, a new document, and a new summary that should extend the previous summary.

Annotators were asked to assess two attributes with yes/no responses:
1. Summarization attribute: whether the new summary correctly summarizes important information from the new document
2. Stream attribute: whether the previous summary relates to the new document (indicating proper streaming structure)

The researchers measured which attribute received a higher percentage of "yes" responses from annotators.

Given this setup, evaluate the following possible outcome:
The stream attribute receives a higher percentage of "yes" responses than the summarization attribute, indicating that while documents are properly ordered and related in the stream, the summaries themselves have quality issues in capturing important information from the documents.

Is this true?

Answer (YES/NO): NO